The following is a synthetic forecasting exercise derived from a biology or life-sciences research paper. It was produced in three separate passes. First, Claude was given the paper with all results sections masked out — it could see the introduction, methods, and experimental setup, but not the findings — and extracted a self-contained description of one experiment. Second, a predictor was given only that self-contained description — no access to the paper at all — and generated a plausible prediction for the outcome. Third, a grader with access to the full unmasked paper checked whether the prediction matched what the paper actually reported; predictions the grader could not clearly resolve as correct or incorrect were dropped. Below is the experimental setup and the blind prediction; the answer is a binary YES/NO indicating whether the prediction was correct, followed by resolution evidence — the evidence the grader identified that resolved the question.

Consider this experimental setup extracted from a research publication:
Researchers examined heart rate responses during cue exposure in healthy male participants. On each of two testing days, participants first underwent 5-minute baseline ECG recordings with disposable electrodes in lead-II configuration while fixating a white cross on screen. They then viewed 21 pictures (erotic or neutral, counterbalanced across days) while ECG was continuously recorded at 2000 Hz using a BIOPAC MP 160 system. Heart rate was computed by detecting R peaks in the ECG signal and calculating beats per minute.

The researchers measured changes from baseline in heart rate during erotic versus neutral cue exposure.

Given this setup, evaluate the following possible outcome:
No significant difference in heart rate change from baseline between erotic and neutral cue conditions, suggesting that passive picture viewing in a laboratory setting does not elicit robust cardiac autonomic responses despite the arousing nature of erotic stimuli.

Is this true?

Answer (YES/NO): YES